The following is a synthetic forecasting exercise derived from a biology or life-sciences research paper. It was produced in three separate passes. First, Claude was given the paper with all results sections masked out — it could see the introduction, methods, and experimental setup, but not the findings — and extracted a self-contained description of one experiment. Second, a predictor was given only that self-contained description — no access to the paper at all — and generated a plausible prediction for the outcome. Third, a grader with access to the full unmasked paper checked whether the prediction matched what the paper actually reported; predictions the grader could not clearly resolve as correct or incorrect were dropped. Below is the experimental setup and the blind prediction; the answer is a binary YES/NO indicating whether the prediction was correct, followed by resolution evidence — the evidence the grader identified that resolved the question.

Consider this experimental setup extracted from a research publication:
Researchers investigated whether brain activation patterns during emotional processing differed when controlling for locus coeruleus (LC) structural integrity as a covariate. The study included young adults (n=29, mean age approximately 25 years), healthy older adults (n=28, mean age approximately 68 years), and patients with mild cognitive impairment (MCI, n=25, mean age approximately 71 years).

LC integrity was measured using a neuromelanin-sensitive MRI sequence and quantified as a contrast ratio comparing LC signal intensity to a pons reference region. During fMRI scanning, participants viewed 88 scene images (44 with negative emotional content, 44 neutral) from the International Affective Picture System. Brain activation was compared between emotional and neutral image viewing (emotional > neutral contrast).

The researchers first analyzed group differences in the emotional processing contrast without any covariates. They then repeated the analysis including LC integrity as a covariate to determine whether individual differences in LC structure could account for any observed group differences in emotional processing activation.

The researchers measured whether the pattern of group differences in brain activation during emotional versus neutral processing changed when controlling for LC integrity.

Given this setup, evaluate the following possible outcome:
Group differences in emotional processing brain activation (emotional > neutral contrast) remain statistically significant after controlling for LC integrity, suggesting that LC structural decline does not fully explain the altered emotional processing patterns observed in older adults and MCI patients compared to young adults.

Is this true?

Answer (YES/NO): NO